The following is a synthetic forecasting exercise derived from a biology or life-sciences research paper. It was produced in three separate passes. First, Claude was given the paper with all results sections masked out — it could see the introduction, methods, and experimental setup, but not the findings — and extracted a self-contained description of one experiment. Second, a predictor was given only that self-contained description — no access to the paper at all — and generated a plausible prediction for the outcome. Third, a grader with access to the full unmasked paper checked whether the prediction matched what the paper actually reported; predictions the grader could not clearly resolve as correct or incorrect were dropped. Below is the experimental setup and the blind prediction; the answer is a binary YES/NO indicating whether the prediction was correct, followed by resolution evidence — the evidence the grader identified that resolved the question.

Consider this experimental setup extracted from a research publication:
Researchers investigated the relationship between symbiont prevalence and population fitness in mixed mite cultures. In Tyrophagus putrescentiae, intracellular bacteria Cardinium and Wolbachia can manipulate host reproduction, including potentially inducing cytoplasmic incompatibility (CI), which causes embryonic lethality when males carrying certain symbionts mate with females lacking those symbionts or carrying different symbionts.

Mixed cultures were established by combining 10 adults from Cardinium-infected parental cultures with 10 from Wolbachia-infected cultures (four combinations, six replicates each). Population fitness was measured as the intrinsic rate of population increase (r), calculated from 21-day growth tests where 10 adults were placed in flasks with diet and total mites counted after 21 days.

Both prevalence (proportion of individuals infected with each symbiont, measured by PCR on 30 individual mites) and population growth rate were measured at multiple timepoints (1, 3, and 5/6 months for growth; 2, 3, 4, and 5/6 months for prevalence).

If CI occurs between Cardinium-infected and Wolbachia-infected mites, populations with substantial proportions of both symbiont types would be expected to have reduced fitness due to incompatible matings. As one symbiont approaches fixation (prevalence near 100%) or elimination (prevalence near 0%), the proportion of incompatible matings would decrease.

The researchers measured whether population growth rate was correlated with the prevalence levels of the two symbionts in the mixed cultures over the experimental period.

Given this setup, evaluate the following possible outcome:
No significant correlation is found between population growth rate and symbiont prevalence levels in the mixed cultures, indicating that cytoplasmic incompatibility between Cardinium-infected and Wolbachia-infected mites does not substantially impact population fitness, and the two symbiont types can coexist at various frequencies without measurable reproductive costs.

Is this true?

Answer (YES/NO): NO